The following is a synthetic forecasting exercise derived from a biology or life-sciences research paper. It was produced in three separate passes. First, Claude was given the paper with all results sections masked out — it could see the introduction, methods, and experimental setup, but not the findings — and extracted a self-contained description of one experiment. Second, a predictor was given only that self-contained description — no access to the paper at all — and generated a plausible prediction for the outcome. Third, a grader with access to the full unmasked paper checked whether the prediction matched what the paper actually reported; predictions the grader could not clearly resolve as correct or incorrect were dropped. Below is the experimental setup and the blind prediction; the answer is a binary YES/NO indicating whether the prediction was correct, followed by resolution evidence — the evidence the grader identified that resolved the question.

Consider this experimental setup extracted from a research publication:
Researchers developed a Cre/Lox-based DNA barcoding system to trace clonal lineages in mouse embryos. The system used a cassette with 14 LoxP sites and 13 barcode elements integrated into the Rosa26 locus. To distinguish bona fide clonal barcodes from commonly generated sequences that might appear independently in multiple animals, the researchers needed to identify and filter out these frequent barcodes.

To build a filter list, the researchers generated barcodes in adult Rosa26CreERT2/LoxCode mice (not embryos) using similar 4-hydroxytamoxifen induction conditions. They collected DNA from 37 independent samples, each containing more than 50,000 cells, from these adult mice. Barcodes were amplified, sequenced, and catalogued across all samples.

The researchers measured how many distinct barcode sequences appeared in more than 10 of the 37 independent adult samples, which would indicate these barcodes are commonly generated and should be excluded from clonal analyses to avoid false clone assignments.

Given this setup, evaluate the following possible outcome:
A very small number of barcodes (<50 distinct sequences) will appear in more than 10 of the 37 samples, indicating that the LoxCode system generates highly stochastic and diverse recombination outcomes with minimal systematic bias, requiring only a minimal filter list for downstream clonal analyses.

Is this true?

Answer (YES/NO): NO